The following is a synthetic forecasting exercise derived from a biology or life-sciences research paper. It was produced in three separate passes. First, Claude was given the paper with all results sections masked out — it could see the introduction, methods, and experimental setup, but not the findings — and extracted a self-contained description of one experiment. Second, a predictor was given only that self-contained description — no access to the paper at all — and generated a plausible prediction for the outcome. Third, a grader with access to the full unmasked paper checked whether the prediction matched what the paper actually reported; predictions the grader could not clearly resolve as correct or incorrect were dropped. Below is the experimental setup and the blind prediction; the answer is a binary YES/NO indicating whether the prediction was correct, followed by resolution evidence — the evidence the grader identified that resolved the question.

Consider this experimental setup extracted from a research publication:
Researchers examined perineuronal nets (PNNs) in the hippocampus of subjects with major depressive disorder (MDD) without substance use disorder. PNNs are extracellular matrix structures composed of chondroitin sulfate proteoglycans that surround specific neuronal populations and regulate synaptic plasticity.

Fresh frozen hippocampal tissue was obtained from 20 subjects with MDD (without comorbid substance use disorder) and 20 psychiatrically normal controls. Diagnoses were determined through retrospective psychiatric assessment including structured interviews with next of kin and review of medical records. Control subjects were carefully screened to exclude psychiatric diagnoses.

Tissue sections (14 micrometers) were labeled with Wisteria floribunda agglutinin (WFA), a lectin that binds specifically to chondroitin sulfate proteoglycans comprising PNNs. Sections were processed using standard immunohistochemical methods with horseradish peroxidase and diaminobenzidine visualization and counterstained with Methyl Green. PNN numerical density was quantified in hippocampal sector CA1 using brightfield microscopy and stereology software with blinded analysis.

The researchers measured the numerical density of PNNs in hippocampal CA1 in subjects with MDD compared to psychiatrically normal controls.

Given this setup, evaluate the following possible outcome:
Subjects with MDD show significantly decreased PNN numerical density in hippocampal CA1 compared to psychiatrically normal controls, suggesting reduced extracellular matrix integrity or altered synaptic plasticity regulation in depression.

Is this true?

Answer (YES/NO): YES